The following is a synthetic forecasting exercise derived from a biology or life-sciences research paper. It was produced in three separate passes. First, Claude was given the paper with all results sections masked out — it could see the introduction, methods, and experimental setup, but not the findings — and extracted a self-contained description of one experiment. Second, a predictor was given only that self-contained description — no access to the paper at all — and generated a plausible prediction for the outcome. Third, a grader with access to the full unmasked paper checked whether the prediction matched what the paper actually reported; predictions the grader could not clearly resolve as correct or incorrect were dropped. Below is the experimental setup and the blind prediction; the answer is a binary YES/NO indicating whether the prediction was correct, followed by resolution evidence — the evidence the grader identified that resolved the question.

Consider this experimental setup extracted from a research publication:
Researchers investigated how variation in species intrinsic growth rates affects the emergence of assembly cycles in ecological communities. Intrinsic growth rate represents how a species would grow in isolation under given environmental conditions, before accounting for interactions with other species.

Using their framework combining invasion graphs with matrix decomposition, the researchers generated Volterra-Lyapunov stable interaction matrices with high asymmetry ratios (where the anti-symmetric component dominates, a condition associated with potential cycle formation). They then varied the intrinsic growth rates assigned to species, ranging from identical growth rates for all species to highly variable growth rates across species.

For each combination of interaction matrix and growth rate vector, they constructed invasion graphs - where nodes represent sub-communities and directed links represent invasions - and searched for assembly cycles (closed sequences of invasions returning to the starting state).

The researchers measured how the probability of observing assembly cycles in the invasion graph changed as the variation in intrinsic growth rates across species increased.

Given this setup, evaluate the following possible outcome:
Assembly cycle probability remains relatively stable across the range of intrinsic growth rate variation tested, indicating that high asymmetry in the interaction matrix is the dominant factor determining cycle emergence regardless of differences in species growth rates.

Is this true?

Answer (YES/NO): NO